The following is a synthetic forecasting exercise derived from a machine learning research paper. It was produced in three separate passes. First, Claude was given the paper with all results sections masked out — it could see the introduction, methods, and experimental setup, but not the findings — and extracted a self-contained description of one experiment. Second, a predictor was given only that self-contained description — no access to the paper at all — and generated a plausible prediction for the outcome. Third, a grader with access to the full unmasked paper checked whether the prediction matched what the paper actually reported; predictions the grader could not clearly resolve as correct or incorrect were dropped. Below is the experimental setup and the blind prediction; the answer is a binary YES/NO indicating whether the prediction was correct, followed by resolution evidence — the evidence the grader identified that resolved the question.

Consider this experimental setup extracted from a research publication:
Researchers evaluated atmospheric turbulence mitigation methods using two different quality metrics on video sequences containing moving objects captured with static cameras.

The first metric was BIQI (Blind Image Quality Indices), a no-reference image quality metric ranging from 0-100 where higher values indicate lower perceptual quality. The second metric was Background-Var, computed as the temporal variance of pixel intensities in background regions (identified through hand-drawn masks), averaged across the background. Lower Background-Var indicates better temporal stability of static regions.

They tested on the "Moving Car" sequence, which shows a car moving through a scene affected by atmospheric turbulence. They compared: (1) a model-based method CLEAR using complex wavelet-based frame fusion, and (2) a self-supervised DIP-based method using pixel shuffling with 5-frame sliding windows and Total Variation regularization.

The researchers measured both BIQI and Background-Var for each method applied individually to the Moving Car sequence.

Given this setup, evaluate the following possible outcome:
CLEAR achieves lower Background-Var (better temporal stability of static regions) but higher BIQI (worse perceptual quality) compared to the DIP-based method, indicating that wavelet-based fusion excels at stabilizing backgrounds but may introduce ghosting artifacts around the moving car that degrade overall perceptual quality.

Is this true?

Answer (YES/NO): YES